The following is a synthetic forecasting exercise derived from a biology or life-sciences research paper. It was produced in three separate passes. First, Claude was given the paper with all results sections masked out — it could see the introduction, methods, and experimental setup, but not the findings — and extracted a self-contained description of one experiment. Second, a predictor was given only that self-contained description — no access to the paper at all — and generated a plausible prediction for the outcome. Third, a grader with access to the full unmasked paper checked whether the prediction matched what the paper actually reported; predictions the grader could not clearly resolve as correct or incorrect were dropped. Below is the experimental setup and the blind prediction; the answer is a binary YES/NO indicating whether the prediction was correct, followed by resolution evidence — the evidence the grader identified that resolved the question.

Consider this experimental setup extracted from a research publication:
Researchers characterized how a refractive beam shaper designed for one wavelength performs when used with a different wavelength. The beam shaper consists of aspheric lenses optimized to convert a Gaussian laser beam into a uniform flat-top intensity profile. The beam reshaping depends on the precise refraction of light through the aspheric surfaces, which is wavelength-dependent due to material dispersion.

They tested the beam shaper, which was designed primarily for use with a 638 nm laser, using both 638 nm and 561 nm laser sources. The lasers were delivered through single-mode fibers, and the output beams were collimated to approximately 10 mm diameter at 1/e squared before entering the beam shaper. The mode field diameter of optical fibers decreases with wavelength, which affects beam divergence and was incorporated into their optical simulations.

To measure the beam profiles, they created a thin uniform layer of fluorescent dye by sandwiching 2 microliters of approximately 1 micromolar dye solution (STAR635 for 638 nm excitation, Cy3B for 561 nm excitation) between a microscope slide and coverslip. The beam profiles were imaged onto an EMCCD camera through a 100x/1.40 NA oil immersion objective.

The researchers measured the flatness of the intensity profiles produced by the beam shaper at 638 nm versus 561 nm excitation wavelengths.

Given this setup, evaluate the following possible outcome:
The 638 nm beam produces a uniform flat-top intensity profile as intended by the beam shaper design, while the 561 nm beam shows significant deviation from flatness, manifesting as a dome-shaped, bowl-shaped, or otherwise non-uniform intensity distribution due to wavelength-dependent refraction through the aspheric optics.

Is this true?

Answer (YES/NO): NO